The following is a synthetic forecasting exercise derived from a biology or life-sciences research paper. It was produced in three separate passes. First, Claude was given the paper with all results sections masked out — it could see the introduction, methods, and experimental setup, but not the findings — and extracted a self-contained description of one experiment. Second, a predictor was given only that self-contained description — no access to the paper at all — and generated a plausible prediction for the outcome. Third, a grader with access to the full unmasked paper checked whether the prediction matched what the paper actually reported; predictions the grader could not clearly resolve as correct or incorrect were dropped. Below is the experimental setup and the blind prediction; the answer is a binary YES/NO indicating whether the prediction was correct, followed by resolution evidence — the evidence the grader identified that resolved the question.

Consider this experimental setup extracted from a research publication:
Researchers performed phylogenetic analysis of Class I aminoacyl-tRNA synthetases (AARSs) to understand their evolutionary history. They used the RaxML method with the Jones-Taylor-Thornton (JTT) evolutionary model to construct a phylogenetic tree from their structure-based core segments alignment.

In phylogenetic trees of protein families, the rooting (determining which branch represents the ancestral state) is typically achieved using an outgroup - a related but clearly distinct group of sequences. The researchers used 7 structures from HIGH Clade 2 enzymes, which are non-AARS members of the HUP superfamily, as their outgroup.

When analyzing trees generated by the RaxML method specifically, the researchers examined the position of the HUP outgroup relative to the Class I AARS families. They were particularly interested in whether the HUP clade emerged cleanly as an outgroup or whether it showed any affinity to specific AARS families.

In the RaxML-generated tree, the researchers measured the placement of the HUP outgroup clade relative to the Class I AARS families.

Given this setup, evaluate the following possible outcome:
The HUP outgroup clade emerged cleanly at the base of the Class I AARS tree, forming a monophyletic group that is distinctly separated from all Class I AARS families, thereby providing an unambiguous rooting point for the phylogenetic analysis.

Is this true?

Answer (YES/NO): NO